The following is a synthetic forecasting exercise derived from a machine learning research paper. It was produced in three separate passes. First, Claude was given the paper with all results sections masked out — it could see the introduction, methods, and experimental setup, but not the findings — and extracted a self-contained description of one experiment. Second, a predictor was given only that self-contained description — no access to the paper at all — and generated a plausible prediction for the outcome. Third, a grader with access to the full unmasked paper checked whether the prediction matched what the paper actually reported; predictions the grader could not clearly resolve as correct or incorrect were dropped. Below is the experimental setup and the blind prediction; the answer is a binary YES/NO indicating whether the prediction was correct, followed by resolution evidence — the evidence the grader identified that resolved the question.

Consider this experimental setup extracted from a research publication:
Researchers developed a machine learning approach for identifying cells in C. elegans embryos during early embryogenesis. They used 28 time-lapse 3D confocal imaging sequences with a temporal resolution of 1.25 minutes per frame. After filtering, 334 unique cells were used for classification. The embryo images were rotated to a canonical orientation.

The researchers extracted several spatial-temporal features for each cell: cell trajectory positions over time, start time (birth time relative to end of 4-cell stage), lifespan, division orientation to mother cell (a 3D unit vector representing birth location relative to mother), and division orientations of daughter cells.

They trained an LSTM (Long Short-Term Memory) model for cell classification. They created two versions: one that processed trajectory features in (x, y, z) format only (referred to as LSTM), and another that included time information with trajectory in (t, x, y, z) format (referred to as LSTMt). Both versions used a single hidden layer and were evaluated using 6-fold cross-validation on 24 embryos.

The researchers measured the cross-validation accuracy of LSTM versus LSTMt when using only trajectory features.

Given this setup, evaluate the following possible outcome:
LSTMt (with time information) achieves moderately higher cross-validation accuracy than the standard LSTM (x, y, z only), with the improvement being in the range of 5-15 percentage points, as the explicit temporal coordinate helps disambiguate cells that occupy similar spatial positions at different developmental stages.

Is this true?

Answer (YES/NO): NO